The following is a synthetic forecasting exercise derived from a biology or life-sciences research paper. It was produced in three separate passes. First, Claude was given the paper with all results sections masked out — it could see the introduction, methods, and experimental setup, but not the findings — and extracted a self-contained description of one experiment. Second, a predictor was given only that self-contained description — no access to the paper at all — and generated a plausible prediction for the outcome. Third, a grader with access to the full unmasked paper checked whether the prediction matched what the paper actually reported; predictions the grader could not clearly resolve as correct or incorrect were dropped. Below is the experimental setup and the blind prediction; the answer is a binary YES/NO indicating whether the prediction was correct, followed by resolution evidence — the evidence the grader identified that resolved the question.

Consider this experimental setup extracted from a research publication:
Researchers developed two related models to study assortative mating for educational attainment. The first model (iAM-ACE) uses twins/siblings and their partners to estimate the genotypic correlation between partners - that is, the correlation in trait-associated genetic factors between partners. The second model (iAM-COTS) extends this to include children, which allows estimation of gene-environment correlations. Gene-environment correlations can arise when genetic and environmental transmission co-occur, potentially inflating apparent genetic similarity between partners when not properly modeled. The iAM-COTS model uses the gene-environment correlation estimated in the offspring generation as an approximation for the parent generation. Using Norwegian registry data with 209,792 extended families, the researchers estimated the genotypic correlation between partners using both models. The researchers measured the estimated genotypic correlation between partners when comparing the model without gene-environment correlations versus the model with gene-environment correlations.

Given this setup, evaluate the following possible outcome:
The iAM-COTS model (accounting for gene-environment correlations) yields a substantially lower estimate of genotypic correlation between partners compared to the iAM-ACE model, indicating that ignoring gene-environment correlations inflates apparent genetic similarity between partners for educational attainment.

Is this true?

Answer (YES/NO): NO